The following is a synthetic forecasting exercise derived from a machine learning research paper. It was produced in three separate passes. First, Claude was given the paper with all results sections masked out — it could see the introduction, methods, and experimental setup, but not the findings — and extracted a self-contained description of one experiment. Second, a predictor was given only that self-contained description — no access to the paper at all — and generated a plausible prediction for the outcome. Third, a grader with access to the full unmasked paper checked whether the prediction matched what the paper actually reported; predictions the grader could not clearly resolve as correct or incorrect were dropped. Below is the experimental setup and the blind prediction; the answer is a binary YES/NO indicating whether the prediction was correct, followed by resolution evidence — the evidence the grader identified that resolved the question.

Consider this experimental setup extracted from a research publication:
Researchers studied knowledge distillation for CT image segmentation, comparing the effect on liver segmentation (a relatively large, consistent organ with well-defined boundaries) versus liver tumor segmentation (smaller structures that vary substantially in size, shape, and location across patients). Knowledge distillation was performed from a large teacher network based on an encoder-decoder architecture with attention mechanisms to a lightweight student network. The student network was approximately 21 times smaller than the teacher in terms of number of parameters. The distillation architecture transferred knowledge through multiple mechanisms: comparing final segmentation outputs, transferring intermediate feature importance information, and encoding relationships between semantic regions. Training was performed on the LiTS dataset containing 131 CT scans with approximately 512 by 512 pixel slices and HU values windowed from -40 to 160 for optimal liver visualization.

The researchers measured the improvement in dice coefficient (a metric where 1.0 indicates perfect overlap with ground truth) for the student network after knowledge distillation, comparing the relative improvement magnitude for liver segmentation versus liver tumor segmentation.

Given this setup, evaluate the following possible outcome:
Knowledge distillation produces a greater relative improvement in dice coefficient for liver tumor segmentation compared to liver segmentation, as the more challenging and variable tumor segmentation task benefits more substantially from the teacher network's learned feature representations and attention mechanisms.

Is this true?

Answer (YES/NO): YES